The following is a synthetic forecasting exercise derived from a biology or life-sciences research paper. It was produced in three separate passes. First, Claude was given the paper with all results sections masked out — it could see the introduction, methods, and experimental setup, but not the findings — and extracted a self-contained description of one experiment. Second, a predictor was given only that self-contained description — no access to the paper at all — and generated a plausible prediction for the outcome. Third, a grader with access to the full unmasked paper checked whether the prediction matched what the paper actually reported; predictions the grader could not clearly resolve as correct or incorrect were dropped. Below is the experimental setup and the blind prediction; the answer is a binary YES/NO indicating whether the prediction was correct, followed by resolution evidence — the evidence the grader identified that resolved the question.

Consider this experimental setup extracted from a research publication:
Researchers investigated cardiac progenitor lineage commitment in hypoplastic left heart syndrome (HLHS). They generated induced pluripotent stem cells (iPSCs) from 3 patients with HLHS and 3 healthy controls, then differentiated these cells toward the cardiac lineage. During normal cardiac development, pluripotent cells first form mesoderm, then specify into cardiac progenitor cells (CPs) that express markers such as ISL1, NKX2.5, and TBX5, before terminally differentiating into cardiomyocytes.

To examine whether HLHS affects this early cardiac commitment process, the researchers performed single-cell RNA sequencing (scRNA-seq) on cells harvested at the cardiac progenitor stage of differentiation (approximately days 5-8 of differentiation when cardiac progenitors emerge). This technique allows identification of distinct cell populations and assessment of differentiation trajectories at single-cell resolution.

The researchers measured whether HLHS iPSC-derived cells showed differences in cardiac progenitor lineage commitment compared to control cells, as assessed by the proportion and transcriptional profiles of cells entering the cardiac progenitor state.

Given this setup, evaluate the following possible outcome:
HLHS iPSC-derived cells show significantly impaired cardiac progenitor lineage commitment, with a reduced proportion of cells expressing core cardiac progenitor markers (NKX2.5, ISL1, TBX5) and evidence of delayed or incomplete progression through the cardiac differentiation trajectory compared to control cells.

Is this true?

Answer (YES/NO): YES